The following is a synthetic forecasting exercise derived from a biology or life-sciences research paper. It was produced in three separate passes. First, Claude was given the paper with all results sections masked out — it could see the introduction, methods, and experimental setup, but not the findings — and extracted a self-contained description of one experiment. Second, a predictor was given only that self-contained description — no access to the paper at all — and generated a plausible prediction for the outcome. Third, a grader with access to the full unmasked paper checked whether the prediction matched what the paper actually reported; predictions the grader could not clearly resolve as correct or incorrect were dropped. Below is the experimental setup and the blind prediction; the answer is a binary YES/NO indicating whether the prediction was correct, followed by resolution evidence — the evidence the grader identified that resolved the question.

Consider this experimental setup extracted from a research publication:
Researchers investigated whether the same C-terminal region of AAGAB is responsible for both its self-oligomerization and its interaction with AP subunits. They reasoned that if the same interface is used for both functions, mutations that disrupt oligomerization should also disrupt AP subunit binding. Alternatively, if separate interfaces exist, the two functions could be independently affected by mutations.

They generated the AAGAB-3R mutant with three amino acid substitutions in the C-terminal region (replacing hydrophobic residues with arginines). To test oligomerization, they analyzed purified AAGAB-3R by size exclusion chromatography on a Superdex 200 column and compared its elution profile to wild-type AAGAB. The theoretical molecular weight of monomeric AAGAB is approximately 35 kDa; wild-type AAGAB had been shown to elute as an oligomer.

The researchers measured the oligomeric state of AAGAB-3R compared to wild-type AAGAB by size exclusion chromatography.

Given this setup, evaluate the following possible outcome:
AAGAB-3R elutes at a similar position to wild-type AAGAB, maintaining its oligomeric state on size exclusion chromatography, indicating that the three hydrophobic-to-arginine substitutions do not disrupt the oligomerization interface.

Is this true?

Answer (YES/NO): NO